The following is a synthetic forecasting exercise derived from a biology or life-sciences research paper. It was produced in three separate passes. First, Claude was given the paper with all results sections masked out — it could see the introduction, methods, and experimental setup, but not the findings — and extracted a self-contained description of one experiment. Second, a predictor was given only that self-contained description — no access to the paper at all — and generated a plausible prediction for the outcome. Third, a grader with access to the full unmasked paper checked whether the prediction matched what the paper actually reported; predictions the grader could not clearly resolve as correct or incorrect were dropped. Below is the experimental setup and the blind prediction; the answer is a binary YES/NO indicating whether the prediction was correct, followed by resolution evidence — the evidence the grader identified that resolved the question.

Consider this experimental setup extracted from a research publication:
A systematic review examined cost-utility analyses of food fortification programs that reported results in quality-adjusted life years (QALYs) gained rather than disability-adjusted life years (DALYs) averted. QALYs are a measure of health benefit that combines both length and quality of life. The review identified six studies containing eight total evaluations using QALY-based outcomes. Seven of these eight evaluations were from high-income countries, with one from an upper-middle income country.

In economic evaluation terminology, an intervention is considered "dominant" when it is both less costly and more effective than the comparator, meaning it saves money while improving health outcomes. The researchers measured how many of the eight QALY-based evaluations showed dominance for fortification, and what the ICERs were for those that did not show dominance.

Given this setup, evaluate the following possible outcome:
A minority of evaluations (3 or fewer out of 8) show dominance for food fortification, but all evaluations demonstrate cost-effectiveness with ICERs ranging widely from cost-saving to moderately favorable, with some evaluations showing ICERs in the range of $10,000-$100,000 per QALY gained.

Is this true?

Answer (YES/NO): NO